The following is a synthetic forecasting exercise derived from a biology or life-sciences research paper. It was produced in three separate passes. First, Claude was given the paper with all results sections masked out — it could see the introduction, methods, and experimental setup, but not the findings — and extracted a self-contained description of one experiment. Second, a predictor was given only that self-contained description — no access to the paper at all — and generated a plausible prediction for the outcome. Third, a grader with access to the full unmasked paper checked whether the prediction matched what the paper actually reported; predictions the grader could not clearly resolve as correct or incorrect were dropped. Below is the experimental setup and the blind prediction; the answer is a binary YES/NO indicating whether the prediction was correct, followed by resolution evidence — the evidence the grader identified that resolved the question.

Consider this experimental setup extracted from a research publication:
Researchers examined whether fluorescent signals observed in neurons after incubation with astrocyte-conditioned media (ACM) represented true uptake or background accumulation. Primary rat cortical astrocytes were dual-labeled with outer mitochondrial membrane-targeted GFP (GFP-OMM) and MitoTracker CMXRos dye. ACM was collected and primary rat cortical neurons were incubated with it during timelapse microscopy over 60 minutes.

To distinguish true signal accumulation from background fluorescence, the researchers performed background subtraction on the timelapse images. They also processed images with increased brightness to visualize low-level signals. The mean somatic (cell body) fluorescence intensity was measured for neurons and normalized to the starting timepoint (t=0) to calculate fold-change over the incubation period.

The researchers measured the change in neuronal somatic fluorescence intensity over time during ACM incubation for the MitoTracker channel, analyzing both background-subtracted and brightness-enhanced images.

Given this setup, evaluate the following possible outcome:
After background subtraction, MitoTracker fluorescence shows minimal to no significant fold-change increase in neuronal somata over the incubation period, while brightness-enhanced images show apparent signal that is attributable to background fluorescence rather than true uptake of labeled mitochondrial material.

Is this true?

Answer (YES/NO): NO